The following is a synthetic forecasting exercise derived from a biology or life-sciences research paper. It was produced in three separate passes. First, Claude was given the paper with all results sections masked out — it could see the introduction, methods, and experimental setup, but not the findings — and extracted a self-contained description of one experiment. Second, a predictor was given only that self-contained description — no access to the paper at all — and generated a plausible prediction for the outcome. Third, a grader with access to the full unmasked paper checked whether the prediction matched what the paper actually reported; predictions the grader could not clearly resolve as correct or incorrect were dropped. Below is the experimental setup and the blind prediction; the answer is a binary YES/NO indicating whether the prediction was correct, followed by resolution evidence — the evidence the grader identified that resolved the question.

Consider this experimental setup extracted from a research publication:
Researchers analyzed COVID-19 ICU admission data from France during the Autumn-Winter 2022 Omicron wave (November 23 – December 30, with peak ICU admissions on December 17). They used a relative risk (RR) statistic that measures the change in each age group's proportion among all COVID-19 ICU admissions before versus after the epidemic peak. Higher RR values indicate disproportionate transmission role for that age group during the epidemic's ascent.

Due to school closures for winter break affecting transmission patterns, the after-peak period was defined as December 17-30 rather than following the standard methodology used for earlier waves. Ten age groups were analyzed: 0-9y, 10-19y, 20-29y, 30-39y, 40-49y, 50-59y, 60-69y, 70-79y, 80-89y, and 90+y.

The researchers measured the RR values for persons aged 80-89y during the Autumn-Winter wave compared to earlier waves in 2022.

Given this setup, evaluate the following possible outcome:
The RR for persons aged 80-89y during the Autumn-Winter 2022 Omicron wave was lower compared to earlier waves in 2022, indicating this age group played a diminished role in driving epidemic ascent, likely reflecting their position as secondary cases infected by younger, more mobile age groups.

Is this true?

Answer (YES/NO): NO